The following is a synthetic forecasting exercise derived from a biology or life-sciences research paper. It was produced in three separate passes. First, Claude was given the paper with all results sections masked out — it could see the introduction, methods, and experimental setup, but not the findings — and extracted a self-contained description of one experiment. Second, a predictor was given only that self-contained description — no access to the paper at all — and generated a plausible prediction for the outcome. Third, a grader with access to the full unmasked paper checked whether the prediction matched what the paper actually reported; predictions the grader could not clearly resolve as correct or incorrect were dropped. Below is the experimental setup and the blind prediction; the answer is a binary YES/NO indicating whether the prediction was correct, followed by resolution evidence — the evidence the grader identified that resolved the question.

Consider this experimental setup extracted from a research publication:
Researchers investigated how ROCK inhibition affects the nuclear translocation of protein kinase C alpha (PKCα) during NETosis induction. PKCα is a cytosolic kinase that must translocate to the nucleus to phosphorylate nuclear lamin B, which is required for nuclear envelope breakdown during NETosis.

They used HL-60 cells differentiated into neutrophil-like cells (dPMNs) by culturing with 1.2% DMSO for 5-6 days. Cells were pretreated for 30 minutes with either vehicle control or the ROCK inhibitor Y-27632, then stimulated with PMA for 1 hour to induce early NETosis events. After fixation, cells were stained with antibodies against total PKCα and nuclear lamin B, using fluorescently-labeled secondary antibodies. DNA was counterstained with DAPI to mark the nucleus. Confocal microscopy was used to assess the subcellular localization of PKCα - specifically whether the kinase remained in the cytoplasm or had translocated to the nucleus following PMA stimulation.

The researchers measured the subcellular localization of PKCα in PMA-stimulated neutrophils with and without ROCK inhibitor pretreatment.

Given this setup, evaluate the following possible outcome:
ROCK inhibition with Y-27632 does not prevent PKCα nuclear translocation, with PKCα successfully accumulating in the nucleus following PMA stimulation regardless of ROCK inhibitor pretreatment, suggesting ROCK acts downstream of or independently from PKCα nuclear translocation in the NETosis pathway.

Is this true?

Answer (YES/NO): NO